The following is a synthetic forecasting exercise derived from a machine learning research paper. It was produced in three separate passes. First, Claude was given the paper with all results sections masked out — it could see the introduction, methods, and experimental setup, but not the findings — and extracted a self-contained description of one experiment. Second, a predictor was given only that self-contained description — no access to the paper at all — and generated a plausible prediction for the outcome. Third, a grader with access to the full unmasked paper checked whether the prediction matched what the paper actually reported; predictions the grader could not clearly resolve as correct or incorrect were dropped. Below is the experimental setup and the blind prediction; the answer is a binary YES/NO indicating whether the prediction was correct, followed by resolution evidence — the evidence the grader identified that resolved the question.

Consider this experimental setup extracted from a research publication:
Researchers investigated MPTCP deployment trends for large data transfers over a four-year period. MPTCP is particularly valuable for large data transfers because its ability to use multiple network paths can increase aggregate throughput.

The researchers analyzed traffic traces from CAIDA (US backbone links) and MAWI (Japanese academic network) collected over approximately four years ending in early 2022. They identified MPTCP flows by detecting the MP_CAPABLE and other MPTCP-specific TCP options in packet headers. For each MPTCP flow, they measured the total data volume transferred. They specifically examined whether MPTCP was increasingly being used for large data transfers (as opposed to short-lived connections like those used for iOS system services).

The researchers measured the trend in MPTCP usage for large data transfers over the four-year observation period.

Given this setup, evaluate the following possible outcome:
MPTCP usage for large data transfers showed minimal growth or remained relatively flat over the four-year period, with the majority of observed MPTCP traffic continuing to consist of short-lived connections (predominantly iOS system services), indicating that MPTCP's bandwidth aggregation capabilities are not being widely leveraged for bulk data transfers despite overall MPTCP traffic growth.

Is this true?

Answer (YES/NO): NO